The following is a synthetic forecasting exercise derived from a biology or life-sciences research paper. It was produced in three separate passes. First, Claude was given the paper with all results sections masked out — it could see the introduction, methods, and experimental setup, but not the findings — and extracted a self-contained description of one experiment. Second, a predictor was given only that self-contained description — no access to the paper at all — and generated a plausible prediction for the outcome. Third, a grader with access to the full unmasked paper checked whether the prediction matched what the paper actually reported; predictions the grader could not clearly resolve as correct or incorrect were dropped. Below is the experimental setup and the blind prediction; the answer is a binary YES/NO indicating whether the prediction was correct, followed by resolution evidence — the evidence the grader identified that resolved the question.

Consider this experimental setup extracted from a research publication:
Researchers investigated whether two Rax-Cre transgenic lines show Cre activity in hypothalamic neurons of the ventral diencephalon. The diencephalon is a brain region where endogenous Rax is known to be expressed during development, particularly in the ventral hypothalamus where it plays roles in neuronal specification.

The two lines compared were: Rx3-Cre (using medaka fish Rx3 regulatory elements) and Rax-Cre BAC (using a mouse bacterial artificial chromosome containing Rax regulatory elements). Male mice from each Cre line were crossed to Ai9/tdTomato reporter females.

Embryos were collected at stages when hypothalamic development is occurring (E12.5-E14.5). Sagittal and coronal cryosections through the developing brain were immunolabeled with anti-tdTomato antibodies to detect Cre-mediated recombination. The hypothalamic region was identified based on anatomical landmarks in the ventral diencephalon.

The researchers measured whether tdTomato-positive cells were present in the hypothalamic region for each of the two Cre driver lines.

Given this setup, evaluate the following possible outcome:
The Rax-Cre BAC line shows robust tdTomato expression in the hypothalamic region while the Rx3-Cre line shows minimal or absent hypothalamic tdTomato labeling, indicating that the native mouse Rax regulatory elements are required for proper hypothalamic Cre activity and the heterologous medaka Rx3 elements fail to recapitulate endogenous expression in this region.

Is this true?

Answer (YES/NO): NO